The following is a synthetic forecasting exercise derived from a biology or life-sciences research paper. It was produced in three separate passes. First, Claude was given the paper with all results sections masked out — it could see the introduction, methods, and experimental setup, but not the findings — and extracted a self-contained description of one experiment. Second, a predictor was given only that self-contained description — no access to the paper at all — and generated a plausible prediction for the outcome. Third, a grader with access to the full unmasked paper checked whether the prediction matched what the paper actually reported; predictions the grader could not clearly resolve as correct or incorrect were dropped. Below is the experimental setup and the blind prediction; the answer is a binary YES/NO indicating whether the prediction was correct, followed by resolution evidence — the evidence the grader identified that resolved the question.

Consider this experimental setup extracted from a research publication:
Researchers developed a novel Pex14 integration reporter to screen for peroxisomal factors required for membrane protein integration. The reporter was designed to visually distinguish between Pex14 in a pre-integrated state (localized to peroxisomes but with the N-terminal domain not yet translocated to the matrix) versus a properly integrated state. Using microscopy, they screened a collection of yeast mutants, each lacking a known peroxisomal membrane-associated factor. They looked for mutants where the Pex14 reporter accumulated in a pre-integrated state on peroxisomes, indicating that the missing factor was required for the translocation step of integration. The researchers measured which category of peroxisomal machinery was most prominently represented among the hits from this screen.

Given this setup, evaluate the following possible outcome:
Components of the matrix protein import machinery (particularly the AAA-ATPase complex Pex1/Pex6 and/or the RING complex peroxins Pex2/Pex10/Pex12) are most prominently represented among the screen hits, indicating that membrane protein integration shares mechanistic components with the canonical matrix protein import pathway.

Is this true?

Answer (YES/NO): YES